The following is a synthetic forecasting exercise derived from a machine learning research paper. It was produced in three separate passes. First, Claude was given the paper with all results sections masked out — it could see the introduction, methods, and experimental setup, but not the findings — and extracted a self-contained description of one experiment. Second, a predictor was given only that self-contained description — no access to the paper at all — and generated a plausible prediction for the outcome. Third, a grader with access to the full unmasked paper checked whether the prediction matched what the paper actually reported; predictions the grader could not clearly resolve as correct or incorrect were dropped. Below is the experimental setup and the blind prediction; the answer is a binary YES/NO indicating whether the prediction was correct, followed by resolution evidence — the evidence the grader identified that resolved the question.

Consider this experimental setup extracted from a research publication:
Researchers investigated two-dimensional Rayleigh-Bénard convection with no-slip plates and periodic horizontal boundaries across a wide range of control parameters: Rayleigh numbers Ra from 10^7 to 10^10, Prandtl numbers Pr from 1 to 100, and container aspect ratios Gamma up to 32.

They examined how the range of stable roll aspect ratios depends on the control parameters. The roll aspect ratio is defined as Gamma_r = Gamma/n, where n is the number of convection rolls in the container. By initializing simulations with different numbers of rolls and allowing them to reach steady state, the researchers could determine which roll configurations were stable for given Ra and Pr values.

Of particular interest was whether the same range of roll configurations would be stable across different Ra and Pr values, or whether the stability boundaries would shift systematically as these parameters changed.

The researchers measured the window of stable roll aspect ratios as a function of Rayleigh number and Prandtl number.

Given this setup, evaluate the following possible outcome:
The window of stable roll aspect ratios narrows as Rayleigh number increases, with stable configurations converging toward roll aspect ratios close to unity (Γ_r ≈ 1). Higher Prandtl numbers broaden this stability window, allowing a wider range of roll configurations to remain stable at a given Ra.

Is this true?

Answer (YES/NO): NO